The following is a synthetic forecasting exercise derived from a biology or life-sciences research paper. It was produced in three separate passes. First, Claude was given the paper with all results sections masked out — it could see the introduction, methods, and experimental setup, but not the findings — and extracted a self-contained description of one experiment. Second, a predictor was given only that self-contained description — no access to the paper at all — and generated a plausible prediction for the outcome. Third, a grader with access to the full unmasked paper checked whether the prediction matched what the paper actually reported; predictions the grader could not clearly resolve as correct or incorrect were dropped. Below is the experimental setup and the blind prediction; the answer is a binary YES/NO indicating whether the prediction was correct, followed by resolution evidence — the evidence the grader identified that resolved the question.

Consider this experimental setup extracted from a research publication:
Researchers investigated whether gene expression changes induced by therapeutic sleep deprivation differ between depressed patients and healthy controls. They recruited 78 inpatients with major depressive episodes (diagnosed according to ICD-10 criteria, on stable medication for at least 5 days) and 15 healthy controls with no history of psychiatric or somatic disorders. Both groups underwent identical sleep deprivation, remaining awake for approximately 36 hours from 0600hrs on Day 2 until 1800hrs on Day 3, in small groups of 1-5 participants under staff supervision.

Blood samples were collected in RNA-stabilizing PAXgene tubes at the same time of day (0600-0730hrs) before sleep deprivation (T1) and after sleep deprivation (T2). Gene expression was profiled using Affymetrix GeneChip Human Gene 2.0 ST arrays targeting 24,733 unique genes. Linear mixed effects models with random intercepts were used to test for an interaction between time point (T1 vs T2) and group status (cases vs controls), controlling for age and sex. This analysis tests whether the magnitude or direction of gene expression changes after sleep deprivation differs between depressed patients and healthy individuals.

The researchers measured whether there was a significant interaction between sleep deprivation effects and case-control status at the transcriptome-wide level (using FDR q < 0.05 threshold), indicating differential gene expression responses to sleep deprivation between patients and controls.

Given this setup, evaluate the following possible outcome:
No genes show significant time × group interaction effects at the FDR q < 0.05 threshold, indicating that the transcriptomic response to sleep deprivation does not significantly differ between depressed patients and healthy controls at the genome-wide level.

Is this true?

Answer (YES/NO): NO